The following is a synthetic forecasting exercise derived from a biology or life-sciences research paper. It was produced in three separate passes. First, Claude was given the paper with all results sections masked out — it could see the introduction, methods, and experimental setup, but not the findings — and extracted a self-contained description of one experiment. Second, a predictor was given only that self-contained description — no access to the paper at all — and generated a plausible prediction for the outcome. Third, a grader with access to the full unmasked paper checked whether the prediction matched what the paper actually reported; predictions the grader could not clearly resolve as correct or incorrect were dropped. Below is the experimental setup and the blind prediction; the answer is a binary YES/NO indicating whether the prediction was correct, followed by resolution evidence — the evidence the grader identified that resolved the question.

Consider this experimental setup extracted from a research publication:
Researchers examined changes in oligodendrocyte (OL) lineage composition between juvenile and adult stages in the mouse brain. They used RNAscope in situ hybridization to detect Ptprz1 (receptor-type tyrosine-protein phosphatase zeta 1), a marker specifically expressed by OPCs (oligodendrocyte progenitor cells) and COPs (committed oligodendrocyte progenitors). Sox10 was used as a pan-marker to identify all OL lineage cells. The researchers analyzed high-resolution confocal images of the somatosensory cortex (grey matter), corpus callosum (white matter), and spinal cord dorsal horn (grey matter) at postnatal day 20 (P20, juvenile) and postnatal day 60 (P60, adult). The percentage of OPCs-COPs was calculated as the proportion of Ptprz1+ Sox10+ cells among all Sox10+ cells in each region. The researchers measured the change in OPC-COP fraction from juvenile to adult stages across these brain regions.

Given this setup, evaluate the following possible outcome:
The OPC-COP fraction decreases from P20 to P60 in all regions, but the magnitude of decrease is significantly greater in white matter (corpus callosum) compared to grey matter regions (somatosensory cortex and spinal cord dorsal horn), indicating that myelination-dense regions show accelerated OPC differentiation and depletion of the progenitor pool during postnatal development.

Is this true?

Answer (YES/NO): NO